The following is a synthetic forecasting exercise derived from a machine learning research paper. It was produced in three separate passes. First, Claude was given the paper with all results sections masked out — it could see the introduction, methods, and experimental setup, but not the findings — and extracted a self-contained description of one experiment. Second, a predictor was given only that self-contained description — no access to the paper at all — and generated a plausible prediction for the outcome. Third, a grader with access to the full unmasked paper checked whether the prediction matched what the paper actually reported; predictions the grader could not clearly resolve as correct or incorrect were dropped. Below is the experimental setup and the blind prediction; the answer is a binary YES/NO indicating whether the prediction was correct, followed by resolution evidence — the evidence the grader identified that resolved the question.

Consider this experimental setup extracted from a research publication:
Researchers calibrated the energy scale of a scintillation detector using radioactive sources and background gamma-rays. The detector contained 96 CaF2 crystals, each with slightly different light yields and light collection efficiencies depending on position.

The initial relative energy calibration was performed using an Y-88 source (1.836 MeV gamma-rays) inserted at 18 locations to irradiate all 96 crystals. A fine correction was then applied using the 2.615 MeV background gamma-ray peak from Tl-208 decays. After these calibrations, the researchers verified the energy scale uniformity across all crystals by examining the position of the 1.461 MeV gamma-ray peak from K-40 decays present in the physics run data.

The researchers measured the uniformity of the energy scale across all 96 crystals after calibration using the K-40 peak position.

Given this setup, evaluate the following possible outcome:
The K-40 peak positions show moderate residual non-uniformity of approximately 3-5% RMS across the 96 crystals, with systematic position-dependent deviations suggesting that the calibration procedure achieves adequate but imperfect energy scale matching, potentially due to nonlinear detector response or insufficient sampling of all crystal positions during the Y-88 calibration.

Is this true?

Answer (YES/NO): NO